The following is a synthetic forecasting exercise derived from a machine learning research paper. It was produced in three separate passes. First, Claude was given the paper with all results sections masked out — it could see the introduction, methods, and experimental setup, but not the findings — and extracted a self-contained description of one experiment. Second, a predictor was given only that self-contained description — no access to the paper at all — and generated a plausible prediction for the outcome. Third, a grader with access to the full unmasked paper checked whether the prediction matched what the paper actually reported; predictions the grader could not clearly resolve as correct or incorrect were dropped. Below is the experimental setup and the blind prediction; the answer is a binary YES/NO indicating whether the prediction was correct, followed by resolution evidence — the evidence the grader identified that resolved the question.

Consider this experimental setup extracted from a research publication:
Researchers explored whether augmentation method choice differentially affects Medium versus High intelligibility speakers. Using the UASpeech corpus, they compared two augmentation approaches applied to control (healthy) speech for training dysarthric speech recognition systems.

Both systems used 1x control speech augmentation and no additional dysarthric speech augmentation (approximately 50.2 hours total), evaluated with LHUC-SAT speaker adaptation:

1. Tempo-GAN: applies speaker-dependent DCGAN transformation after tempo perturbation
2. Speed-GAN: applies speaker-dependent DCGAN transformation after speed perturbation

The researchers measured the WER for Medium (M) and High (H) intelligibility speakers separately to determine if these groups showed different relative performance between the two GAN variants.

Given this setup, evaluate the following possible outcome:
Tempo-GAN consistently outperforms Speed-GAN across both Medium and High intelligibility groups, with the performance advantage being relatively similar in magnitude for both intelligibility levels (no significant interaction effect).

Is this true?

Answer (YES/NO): NO